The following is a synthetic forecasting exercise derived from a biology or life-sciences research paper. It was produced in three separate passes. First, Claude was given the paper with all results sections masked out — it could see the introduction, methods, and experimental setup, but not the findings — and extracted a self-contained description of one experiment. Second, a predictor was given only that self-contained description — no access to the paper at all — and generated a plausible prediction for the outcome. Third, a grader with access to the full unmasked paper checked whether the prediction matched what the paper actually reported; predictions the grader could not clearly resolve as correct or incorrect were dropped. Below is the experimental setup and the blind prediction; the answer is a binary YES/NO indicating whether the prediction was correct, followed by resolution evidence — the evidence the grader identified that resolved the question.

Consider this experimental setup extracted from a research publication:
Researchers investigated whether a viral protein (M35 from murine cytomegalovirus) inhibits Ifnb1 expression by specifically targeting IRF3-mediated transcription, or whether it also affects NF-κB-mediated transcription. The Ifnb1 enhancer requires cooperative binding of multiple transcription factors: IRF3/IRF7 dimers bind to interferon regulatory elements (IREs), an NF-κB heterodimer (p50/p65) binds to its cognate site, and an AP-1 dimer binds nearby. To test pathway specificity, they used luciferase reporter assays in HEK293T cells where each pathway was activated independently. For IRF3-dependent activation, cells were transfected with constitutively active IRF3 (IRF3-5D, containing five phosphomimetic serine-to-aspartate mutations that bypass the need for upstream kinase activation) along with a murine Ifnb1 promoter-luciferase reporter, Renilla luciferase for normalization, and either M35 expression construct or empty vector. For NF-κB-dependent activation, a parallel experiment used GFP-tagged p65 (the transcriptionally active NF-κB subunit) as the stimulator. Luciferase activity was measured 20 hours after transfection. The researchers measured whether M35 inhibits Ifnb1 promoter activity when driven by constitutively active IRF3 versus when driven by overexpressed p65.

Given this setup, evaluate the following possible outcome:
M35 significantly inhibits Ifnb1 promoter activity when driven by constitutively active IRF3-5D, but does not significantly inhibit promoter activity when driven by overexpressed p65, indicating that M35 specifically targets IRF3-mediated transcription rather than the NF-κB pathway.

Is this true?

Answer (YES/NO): YES